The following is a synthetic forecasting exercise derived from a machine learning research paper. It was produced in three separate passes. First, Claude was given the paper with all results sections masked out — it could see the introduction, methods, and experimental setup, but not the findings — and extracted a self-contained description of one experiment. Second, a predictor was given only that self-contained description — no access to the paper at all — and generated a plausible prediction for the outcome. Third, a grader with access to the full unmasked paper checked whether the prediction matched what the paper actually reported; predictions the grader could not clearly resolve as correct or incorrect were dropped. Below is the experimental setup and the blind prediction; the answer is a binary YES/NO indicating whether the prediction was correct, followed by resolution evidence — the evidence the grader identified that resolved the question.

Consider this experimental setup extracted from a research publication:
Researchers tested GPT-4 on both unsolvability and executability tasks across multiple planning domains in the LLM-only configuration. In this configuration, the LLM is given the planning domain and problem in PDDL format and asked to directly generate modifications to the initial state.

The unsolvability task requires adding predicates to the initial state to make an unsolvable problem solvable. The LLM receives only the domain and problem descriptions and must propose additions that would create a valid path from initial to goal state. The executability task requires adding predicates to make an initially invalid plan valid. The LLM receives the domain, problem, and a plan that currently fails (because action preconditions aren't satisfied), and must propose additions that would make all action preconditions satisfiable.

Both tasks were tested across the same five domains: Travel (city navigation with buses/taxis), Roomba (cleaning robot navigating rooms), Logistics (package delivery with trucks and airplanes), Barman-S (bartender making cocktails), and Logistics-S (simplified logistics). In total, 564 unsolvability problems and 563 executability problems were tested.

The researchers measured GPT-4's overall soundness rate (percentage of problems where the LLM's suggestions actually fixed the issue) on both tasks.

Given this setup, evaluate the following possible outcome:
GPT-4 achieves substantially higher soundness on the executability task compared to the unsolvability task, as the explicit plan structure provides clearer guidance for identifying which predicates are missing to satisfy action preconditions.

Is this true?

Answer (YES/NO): YES